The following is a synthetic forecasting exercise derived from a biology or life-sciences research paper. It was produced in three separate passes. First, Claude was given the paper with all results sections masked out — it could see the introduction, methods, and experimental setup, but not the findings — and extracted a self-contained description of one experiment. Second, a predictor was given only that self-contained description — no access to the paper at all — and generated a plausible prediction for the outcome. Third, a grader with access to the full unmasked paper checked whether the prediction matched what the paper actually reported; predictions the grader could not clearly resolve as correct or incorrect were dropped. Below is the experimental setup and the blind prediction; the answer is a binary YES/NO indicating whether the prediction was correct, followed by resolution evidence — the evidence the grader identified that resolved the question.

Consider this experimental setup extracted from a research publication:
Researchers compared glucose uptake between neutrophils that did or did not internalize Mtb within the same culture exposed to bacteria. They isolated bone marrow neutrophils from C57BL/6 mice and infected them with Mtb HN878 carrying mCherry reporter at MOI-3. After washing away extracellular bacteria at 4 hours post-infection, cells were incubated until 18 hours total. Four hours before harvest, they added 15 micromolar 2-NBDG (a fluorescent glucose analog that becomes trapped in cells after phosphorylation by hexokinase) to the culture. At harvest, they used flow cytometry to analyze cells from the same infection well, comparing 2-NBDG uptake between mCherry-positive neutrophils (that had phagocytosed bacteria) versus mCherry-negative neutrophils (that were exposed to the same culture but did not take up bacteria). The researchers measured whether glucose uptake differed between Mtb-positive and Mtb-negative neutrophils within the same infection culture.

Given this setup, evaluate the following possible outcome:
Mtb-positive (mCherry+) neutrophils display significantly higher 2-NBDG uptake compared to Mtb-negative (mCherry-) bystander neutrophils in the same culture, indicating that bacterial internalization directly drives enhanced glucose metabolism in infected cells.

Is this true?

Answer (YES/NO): NO